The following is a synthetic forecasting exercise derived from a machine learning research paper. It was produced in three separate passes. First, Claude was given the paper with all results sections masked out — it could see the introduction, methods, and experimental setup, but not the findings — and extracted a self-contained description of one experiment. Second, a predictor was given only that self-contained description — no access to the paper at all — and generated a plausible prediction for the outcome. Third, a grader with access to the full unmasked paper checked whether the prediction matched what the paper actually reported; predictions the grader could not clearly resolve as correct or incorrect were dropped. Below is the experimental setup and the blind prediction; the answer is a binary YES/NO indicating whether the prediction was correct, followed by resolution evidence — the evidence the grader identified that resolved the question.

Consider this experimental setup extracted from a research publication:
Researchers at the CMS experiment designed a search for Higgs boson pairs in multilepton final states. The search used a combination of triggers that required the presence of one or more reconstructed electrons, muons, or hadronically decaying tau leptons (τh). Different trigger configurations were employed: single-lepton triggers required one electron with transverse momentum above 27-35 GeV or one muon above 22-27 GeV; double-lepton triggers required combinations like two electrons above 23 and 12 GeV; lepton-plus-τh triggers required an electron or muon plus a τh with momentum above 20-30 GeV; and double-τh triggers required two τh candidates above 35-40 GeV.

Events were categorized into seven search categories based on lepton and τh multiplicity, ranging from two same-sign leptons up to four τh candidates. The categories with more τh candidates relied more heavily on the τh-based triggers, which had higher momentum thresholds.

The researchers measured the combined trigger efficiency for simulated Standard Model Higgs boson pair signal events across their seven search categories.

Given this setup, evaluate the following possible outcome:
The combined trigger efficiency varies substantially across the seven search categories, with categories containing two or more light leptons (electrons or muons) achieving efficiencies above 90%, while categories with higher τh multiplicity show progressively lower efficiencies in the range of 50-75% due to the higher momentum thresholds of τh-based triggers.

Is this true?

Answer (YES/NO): NO